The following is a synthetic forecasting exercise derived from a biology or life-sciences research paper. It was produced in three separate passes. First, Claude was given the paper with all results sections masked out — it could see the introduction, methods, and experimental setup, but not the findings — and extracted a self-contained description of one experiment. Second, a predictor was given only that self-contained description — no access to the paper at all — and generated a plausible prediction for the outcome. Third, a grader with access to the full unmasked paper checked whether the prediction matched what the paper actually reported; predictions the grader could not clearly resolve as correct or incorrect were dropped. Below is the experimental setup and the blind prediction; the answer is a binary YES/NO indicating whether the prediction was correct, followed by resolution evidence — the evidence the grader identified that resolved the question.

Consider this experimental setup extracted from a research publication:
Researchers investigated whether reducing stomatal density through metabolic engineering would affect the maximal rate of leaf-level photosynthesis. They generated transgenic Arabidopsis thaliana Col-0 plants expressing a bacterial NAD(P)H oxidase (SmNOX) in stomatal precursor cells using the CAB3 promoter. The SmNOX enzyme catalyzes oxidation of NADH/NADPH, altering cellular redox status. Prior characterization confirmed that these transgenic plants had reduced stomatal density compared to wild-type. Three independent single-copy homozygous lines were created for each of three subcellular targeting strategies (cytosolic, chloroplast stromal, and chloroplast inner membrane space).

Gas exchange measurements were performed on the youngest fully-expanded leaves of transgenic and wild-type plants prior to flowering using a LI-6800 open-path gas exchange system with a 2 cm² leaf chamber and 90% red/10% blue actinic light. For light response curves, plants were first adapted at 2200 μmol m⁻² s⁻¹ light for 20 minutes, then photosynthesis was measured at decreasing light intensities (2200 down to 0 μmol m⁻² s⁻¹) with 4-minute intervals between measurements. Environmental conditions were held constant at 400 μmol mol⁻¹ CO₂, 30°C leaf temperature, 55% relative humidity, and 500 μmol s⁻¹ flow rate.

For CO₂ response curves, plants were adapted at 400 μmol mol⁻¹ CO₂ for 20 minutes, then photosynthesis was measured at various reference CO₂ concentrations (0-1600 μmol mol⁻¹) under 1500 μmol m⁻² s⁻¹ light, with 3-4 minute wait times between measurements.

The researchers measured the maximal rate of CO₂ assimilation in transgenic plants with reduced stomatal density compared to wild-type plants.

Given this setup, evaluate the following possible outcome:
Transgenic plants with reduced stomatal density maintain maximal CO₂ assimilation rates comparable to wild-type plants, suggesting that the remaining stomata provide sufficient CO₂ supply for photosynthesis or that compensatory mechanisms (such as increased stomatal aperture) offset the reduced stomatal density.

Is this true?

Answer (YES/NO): YES